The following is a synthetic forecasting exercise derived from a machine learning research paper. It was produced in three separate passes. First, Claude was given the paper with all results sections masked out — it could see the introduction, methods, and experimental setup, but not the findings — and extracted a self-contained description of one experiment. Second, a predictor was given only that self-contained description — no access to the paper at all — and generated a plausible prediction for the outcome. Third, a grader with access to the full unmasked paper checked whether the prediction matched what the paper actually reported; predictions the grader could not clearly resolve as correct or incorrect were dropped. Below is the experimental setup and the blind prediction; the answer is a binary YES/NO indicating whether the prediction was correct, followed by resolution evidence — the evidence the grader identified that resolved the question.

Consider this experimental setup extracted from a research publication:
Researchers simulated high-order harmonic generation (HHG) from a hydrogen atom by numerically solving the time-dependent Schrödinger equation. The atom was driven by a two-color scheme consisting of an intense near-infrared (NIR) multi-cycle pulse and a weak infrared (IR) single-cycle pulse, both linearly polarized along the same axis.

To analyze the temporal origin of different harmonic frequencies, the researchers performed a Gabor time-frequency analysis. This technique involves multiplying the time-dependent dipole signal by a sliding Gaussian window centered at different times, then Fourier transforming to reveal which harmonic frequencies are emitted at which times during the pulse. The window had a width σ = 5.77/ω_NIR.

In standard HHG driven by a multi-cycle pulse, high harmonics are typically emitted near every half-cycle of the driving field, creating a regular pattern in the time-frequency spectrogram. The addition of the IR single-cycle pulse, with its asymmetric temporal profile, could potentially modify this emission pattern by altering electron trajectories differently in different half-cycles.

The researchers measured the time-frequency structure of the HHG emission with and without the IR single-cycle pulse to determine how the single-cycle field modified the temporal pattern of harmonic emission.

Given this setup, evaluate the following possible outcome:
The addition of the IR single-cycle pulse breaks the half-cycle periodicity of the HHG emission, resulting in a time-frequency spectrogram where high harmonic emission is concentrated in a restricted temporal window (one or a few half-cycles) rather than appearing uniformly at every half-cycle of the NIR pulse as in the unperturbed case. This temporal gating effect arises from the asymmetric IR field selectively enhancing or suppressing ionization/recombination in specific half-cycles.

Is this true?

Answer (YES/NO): NO